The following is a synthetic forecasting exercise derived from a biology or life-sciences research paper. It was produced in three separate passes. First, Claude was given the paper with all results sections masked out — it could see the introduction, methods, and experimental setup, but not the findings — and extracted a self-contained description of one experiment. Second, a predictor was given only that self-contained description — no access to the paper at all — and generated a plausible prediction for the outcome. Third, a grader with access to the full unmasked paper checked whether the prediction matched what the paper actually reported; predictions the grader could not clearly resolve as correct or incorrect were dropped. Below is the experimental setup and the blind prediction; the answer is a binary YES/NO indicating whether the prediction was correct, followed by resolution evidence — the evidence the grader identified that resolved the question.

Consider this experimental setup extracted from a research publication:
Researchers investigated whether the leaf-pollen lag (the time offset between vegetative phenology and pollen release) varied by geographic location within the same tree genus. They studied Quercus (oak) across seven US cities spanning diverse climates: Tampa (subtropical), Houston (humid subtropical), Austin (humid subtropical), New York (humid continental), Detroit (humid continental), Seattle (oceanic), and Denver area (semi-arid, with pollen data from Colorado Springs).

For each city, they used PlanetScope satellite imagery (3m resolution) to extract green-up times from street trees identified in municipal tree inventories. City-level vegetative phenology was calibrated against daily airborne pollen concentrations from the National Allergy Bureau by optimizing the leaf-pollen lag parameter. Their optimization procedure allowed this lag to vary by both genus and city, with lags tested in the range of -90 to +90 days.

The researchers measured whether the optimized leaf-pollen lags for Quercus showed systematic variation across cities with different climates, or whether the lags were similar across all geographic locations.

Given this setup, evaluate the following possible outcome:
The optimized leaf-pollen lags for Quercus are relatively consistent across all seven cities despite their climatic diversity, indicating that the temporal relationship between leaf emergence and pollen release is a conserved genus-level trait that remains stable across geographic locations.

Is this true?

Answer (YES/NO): NO